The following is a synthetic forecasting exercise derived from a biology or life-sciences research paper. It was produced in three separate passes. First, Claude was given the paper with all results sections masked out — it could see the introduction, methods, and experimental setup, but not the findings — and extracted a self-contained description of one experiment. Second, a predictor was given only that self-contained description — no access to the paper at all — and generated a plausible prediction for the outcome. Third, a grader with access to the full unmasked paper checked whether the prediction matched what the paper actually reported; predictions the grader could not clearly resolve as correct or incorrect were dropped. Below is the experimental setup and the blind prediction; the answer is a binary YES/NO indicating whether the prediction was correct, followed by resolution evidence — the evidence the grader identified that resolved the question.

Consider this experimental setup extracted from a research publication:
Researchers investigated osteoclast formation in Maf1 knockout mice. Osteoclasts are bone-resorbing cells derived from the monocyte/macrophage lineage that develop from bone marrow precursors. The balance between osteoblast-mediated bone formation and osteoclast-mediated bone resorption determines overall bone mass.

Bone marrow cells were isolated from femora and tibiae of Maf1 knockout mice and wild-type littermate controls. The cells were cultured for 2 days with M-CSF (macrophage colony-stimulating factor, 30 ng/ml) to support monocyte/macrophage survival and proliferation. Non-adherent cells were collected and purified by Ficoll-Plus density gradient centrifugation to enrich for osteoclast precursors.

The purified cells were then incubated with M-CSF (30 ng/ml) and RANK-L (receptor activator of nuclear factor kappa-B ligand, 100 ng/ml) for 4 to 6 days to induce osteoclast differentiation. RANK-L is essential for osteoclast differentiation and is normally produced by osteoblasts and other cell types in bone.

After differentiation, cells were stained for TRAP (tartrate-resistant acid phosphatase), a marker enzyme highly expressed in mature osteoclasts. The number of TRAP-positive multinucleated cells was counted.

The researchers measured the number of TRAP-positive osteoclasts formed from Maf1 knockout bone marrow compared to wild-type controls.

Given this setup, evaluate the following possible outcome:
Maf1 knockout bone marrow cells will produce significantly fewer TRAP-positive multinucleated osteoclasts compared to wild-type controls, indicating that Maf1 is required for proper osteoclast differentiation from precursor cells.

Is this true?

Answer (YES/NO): NO